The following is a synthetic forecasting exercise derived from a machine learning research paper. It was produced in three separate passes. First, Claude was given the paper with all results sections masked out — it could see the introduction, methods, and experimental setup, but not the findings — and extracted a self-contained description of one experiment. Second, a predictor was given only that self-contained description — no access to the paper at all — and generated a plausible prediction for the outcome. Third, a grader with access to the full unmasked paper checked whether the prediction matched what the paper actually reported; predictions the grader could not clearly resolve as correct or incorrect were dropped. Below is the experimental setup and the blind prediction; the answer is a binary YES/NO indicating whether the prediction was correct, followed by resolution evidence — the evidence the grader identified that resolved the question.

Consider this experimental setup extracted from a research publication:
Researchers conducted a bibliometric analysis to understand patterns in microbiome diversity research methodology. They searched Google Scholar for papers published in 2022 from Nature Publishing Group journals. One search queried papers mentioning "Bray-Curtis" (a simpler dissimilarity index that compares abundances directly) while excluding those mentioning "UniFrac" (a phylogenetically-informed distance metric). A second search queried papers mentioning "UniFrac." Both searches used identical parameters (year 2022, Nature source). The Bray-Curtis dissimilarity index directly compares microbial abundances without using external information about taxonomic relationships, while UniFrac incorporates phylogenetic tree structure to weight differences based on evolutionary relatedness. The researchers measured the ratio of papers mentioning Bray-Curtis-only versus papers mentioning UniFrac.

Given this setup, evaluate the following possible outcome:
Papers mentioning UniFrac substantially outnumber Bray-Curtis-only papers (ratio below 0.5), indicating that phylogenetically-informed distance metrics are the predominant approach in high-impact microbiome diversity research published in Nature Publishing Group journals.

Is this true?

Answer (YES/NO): NO